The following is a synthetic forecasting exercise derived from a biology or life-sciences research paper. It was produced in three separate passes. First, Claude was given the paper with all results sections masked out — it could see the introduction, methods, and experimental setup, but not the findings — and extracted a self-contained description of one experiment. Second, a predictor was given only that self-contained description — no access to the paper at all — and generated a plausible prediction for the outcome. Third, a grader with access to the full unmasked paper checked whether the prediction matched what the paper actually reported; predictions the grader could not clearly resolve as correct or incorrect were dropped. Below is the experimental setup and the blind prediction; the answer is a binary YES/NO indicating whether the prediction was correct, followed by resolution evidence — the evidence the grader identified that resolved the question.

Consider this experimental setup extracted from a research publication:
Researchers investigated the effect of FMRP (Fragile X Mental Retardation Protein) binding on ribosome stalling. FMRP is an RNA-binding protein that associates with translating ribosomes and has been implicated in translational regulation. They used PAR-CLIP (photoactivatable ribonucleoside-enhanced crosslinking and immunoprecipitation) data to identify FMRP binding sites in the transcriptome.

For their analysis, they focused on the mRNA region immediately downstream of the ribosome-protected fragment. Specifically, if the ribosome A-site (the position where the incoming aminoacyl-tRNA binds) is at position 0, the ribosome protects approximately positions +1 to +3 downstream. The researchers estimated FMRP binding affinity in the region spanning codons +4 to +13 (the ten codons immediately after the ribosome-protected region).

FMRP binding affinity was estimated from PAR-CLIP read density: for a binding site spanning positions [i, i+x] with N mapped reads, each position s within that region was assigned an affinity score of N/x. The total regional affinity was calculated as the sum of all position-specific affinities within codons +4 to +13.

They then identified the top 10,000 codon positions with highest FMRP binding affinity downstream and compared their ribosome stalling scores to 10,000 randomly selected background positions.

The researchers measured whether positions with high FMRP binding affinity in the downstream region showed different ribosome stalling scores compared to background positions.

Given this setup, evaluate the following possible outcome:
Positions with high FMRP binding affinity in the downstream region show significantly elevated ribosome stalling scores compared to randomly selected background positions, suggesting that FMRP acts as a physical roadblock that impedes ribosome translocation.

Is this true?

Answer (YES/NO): YES